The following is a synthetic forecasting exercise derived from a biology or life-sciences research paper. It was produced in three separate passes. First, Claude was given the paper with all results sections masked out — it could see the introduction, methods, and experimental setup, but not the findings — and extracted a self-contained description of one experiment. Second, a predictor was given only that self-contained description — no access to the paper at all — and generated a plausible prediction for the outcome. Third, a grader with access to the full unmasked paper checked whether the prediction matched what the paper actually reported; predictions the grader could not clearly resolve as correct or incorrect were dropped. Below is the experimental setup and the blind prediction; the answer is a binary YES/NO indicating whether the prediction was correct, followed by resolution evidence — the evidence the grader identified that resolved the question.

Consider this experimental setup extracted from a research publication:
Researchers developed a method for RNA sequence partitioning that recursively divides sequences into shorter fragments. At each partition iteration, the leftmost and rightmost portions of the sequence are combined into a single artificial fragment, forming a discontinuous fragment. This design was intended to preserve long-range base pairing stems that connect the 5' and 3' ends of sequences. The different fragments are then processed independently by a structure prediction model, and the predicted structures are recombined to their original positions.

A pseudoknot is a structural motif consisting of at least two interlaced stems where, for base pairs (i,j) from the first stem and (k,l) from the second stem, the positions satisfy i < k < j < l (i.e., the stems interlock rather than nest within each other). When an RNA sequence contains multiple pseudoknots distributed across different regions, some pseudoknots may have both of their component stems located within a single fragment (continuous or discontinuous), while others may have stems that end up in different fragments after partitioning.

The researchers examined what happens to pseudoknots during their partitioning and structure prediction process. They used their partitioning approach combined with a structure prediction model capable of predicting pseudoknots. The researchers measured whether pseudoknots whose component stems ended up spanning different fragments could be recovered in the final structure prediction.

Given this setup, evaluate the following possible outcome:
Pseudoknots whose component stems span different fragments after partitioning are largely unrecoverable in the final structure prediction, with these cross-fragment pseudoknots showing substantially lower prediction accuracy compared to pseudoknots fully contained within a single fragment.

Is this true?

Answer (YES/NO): YES